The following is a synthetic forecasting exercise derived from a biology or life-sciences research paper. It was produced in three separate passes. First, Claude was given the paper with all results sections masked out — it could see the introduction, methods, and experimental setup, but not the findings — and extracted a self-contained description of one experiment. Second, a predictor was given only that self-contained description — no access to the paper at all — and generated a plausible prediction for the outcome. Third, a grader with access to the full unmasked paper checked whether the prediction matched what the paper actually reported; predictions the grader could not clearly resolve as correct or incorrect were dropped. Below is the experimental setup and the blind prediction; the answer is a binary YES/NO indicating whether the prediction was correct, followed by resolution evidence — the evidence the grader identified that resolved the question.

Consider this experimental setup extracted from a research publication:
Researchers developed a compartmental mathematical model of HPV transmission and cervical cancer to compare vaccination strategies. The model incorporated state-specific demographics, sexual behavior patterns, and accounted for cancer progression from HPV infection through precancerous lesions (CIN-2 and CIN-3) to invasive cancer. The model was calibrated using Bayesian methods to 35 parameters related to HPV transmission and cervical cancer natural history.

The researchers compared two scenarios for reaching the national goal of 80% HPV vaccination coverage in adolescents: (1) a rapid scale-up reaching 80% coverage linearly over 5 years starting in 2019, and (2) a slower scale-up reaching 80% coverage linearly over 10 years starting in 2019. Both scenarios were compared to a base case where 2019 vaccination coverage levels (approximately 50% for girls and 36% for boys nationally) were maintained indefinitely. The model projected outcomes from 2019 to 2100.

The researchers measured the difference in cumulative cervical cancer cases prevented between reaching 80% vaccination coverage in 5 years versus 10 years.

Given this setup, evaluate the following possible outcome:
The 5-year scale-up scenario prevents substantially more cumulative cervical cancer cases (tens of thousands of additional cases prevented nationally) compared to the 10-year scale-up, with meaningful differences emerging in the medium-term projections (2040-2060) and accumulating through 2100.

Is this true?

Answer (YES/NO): NO